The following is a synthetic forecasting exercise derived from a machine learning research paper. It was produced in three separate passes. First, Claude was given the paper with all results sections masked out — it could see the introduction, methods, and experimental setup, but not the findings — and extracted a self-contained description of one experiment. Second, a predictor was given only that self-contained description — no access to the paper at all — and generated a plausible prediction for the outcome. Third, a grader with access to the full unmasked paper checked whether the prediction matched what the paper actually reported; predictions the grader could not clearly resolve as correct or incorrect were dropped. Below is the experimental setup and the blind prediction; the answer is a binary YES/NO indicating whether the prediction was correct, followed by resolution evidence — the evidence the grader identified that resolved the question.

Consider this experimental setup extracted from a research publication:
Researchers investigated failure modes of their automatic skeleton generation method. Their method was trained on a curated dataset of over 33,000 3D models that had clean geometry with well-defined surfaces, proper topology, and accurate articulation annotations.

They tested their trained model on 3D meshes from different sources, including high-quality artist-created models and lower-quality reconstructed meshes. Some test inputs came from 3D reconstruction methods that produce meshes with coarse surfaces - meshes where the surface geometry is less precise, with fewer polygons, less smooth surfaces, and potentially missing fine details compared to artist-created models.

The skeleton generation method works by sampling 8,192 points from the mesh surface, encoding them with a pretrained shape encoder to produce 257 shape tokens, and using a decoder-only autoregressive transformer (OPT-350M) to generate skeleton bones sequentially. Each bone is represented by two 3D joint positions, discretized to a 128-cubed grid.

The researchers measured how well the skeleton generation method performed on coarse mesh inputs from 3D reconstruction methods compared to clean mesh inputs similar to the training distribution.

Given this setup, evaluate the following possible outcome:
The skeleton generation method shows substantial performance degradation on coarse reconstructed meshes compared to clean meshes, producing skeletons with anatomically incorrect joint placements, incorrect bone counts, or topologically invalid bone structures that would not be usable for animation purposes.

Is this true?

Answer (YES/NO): NO